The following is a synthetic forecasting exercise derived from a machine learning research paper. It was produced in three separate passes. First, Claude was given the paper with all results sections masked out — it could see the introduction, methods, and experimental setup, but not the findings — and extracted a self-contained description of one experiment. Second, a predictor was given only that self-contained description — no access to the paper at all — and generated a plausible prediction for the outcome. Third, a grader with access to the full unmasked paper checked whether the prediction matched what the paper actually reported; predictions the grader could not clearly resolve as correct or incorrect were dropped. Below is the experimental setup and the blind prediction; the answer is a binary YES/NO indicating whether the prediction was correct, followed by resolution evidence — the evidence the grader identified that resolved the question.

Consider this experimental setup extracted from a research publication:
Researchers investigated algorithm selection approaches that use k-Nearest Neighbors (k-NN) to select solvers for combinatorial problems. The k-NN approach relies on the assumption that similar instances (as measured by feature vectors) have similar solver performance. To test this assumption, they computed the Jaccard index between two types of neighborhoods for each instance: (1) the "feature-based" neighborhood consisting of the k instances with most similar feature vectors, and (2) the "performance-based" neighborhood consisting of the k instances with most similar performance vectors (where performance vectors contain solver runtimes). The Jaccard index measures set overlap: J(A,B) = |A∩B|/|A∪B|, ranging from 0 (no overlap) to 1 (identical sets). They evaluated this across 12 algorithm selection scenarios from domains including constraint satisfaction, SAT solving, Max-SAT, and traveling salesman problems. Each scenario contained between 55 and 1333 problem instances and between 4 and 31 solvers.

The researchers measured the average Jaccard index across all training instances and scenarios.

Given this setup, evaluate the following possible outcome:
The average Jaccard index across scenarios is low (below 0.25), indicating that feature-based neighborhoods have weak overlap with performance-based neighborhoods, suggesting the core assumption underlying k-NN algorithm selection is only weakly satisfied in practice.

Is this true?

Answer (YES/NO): YES